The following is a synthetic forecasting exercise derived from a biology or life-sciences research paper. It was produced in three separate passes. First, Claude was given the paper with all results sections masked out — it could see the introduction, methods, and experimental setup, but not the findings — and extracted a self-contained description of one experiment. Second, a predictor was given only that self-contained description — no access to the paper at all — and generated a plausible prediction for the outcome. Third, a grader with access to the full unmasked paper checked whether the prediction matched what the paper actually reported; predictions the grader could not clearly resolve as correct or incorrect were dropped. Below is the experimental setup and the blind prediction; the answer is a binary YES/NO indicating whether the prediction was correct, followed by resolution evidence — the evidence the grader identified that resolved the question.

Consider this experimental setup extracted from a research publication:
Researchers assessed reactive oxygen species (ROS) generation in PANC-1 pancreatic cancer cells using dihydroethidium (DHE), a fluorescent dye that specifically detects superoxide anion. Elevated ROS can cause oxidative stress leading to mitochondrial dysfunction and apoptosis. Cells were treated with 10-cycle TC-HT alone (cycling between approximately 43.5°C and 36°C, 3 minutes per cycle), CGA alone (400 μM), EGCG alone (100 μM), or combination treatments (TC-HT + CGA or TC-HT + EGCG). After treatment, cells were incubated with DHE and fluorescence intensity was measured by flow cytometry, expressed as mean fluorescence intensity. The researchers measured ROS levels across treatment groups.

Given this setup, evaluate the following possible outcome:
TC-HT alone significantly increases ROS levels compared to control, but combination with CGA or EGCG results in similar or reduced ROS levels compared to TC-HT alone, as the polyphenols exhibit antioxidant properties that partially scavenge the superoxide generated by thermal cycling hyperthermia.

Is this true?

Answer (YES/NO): NO